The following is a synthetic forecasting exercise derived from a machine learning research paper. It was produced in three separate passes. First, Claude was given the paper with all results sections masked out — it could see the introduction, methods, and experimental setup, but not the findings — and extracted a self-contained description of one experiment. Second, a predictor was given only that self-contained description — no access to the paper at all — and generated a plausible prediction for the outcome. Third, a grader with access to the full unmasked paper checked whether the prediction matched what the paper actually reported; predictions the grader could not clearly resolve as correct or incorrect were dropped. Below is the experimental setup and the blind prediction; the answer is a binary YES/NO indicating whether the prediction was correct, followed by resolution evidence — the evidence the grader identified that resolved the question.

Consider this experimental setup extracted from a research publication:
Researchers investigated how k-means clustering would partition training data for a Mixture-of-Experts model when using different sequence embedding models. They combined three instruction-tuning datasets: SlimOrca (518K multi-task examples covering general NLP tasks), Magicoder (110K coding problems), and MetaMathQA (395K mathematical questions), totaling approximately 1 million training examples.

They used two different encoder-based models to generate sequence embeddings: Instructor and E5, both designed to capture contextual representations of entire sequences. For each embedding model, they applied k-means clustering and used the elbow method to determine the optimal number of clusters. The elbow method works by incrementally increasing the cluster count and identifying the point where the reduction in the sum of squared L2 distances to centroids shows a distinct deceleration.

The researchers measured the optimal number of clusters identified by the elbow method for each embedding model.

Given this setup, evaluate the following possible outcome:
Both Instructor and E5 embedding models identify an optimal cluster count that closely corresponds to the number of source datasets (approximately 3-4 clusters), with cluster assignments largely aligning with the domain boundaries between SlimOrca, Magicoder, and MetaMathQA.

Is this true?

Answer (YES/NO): NO